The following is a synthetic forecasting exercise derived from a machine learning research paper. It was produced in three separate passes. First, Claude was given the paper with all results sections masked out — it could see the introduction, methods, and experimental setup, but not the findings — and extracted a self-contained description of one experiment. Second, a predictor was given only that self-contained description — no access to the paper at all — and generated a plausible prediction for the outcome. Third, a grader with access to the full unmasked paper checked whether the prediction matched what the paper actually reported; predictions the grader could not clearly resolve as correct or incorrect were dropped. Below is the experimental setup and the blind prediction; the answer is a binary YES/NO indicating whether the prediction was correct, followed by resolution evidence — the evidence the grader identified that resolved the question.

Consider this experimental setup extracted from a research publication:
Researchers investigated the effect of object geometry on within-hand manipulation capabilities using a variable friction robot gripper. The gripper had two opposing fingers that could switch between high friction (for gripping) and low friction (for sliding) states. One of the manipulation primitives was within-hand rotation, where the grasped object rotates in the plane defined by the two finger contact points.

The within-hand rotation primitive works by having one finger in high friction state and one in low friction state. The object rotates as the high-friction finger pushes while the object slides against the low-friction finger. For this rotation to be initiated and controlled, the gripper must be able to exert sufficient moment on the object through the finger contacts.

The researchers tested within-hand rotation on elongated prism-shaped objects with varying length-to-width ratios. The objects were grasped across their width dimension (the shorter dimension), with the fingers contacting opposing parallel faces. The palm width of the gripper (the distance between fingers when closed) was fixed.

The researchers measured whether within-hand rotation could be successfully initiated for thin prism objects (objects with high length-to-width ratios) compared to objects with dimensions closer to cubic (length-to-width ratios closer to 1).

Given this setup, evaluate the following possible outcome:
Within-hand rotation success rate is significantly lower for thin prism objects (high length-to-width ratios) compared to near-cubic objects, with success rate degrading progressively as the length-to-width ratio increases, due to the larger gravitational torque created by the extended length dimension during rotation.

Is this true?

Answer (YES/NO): NO